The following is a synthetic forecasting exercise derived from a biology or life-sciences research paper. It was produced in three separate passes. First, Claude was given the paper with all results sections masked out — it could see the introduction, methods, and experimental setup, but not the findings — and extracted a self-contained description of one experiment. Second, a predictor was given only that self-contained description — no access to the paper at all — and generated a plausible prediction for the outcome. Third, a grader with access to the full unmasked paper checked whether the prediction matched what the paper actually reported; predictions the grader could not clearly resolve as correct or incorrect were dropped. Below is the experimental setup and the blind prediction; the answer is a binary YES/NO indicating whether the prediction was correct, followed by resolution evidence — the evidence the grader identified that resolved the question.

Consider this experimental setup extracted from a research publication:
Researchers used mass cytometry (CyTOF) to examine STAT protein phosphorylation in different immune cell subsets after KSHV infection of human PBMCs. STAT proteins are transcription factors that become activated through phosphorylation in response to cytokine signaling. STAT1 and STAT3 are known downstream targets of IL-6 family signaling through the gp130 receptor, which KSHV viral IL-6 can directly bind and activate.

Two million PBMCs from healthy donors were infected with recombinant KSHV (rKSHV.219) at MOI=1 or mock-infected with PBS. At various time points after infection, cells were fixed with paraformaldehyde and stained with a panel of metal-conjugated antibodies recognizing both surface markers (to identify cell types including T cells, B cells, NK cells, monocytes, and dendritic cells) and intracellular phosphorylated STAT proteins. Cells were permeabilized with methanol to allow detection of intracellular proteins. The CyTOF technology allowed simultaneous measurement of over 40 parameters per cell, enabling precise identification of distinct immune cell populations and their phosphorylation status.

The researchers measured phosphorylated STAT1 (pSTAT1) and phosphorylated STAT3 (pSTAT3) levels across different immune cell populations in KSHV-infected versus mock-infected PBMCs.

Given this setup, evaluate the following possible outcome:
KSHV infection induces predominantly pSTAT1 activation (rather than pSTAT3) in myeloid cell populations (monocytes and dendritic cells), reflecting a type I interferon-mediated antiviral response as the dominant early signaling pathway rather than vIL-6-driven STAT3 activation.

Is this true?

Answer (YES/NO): NO